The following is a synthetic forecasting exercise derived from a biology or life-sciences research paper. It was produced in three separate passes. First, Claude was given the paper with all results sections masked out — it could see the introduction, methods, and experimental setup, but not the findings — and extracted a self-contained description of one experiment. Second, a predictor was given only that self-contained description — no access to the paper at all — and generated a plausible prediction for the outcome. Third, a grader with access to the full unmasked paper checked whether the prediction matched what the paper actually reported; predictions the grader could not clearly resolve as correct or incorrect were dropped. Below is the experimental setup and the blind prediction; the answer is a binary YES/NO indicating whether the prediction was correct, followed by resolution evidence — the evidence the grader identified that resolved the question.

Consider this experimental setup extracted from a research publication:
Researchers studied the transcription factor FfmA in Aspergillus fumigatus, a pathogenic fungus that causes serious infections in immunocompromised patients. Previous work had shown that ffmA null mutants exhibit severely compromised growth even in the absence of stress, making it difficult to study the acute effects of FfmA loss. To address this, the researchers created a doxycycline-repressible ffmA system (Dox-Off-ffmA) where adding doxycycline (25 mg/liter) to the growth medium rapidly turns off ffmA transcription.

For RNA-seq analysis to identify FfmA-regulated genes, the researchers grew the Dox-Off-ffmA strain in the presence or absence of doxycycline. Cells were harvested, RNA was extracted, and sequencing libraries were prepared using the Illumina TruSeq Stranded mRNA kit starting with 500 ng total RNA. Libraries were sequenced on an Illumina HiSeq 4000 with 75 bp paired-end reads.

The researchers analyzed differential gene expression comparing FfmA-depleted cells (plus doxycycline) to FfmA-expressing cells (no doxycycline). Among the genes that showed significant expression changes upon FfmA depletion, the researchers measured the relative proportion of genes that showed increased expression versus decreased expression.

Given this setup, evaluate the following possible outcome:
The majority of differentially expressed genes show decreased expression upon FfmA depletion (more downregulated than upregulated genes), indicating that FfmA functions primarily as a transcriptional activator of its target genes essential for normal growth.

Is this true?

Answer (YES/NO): NO